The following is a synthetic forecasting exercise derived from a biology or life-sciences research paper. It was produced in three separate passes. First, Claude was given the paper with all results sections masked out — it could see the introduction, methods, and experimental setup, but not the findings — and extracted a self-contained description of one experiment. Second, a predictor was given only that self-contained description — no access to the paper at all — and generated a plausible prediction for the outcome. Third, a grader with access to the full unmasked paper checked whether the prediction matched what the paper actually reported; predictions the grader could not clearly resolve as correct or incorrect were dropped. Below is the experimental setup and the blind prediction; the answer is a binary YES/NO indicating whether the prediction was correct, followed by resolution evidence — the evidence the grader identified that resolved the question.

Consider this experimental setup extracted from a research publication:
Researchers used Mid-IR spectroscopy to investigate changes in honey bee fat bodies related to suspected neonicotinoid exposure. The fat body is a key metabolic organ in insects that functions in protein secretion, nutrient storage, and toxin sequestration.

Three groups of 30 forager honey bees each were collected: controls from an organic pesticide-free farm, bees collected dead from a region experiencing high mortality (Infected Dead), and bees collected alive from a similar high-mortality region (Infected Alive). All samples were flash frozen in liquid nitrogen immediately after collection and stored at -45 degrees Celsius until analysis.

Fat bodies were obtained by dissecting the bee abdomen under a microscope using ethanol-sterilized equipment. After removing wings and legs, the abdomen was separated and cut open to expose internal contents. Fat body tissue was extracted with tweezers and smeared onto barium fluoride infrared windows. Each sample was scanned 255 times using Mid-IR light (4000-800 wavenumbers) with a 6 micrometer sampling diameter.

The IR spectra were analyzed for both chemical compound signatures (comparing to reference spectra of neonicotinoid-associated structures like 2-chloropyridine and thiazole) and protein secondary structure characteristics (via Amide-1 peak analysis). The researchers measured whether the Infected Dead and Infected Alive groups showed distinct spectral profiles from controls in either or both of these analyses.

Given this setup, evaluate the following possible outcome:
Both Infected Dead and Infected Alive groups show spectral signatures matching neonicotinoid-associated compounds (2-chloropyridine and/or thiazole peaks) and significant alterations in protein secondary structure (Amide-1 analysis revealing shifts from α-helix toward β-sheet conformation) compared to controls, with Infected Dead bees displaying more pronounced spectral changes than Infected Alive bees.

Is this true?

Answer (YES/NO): NO